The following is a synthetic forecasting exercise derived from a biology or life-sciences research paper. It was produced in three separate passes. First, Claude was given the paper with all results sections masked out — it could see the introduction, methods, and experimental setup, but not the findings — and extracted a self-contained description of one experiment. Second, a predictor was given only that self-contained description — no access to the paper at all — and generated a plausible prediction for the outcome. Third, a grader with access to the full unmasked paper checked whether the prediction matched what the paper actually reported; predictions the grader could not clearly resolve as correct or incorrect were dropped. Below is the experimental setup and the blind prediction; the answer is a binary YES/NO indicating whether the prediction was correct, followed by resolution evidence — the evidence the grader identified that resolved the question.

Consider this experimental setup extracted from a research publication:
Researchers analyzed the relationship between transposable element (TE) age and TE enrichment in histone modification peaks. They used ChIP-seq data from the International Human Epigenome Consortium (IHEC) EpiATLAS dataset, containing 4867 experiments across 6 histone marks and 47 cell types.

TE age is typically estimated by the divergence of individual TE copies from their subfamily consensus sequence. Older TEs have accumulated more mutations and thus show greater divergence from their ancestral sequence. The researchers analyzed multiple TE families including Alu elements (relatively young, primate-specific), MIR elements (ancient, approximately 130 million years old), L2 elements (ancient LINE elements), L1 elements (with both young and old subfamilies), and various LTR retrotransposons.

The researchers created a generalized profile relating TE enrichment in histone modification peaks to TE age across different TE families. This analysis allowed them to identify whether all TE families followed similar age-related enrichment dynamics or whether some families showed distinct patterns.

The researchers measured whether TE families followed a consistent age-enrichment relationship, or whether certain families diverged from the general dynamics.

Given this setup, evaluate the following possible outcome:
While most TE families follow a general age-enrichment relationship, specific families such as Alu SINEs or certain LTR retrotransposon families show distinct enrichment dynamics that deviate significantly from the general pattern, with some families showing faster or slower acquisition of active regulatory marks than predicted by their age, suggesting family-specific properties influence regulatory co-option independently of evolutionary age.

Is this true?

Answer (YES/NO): YES